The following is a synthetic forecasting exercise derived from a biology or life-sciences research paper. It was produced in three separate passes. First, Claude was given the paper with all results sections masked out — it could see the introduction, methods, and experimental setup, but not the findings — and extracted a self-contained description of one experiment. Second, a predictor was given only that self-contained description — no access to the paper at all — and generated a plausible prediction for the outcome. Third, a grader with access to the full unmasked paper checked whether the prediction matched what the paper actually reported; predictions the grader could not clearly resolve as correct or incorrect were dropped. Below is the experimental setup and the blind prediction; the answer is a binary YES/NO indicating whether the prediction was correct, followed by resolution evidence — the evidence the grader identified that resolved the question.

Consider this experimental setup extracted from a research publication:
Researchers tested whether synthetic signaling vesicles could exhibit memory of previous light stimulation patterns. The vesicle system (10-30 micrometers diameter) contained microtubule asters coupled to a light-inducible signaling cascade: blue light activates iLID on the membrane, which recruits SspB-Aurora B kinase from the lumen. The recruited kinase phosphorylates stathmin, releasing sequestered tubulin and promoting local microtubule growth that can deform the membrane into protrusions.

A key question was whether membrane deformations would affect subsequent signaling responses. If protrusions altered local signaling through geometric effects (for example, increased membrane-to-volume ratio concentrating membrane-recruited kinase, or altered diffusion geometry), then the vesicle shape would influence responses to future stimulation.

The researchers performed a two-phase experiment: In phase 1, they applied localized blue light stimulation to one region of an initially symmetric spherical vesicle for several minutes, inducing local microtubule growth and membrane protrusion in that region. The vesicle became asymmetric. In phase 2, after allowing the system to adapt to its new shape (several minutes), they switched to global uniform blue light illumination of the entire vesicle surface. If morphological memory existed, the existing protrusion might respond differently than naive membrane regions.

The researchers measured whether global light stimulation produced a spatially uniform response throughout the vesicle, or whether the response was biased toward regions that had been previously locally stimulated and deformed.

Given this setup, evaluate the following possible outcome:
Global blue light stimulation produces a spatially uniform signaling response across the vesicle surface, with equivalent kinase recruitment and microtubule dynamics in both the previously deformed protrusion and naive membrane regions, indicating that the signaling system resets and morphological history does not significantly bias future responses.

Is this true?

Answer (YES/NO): NO